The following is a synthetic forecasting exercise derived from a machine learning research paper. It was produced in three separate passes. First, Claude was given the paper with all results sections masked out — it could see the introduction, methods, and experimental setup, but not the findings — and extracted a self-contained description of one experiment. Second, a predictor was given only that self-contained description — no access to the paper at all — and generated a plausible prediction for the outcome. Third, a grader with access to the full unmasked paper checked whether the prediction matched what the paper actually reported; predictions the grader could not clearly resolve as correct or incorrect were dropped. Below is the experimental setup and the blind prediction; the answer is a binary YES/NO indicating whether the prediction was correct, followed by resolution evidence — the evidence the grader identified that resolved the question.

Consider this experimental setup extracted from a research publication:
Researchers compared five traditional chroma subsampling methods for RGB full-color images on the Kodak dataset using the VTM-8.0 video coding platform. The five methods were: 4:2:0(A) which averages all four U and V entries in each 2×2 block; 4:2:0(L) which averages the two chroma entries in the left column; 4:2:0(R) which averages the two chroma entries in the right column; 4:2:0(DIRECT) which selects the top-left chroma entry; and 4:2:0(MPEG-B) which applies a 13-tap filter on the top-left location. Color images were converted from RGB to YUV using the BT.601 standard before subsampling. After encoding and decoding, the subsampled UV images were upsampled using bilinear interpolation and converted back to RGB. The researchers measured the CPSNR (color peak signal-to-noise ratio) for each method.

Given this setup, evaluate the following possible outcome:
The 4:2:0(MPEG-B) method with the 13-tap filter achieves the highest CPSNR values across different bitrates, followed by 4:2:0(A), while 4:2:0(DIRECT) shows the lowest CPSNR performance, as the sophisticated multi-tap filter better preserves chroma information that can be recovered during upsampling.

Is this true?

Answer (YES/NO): NO